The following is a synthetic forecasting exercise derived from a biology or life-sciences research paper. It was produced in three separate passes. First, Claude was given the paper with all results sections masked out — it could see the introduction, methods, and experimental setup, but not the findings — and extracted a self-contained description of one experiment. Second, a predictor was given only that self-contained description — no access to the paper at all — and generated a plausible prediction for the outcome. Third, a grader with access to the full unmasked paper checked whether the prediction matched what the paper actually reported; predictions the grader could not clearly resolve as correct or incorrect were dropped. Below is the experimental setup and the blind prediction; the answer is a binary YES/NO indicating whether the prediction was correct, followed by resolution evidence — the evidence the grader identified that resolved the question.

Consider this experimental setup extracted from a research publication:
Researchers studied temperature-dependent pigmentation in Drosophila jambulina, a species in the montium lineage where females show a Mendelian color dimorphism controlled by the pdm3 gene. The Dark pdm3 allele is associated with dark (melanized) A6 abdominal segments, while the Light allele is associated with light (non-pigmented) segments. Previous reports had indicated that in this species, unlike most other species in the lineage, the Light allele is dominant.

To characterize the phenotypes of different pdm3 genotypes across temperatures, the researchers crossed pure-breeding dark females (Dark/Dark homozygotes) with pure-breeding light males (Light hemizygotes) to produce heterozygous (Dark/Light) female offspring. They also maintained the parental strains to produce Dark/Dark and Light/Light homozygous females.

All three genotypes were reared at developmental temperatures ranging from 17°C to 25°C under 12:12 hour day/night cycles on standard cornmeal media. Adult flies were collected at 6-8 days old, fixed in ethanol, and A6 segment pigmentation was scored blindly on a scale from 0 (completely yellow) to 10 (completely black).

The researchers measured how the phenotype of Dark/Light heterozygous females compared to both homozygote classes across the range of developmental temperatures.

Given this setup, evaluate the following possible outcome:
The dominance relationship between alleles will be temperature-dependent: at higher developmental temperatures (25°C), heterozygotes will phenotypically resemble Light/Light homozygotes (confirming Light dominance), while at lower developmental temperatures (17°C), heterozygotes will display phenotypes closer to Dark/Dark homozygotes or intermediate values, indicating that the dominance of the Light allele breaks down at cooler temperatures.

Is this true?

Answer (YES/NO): YES